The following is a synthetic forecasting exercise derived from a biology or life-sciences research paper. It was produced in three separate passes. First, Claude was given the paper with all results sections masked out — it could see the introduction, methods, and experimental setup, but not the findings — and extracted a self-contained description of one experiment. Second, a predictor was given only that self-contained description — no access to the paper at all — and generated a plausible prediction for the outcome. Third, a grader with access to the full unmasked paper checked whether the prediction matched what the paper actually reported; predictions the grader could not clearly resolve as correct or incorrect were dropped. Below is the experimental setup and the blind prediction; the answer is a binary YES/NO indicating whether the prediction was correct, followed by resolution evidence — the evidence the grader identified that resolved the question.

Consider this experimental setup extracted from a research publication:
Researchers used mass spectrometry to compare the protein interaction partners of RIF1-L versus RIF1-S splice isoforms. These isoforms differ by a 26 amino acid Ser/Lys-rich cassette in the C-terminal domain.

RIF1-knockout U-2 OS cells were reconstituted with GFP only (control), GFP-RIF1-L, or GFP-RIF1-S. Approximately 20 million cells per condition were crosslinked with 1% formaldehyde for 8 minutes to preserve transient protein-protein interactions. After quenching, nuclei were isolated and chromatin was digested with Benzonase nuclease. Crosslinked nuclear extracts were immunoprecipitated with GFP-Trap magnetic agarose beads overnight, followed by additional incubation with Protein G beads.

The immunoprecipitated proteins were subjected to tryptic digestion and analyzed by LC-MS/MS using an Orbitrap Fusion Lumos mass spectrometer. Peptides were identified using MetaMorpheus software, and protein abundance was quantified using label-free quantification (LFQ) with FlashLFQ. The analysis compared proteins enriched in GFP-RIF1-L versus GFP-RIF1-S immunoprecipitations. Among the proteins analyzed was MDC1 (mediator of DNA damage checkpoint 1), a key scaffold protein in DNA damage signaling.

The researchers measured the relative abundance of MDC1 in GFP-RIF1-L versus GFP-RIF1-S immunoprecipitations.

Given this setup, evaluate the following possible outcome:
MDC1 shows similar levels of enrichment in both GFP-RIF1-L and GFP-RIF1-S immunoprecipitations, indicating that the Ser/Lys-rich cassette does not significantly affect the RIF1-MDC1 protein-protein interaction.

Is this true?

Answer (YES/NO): NO